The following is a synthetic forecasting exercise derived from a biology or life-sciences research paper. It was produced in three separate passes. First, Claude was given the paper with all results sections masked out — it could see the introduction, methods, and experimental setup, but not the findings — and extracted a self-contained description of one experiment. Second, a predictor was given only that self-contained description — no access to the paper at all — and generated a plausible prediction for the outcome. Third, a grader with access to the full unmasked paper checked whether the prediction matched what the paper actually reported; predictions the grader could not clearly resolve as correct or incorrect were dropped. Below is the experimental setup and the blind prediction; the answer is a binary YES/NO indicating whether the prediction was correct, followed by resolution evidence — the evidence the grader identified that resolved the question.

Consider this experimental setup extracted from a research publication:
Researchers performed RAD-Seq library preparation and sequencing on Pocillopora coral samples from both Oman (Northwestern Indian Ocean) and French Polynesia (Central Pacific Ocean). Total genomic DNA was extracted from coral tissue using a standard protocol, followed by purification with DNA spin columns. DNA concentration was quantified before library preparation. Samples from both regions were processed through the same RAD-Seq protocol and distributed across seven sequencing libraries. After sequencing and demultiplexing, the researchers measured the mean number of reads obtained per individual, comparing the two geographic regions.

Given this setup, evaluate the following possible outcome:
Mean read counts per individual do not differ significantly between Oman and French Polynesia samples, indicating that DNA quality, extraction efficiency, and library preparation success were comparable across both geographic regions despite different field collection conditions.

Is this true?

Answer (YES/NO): NO